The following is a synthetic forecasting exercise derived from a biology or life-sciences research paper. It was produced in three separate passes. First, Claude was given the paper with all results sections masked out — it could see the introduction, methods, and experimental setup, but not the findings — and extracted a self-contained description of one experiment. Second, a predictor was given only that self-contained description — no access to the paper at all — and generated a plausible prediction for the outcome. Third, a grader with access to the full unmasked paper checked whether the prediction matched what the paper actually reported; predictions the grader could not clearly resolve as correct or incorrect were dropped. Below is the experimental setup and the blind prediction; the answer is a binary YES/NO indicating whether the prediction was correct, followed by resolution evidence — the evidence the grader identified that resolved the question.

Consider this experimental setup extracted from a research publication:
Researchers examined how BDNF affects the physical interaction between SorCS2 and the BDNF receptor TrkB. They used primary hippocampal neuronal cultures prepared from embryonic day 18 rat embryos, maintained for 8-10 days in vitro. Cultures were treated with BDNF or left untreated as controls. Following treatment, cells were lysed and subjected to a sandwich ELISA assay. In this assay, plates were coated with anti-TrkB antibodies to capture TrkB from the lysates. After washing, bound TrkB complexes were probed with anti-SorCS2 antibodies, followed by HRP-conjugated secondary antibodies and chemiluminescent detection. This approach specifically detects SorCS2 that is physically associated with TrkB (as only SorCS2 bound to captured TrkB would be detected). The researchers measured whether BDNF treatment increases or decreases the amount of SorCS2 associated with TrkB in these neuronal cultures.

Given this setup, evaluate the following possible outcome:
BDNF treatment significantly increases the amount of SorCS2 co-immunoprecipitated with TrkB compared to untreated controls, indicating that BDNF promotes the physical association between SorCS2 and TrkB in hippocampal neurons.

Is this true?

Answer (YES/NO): YES